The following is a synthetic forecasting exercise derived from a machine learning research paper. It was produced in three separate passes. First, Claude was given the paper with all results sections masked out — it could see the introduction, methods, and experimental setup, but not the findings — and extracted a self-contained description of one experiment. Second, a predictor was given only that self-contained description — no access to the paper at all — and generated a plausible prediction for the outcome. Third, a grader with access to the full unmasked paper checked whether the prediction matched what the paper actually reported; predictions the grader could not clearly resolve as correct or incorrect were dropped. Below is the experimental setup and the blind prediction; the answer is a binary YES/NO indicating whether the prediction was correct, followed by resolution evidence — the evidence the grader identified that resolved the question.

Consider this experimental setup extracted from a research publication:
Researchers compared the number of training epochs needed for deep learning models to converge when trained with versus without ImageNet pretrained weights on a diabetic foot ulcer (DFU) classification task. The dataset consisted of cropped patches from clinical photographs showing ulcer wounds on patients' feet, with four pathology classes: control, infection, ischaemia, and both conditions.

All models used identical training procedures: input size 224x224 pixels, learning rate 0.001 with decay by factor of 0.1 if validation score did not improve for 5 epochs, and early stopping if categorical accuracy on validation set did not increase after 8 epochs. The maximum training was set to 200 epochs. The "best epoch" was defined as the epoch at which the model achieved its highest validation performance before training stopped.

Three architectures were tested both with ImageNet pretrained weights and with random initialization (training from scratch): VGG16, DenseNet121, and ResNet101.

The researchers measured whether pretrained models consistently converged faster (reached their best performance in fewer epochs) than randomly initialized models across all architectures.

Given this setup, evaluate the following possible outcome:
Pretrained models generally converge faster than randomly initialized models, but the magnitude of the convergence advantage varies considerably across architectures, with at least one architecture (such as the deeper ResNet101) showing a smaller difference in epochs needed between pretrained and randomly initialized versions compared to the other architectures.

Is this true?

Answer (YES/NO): NO